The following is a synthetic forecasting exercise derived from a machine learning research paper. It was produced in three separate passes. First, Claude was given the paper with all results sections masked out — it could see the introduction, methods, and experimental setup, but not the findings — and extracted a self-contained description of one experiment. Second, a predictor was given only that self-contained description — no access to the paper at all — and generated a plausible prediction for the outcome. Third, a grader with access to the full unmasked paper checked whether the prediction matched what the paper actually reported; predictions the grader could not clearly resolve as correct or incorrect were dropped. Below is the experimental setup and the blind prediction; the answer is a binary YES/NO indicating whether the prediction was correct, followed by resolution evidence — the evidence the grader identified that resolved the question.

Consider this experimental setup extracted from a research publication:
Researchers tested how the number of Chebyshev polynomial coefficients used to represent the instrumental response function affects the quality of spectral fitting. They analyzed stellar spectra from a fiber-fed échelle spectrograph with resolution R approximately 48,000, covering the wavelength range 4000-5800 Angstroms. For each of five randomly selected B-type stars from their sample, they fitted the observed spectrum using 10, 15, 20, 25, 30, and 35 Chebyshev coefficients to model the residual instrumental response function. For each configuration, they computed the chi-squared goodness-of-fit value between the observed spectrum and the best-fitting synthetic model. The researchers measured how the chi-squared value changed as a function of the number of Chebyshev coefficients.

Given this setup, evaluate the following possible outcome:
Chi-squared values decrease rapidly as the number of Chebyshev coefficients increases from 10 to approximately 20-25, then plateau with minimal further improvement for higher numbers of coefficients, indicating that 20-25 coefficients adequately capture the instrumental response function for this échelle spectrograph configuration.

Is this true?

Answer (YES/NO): YES